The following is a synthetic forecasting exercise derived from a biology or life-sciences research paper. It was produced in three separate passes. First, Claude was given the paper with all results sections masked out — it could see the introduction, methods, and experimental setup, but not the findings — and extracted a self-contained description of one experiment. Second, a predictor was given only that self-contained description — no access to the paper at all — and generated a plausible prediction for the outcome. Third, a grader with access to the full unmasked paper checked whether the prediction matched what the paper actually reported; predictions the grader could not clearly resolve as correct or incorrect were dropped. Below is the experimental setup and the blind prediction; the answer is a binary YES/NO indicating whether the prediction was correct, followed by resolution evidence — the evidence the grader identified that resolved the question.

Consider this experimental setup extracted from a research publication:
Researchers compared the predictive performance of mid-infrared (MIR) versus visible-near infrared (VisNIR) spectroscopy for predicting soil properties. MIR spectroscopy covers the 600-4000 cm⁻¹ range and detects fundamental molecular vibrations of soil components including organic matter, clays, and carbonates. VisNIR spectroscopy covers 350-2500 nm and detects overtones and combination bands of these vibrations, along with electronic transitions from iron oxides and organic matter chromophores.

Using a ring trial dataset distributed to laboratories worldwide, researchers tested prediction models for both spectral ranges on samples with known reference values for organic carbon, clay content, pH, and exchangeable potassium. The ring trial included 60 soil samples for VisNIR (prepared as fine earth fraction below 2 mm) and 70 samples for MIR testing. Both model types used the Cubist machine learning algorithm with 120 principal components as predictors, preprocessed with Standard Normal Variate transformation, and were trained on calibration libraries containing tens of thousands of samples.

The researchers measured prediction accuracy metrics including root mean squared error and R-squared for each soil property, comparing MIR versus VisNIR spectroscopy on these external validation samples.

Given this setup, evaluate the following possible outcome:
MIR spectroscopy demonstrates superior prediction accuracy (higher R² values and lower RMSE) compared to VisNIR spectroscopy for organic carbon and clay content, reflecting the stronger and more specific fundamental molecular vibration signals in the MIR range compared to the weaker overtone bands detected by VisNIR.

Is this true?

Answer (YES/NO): YES